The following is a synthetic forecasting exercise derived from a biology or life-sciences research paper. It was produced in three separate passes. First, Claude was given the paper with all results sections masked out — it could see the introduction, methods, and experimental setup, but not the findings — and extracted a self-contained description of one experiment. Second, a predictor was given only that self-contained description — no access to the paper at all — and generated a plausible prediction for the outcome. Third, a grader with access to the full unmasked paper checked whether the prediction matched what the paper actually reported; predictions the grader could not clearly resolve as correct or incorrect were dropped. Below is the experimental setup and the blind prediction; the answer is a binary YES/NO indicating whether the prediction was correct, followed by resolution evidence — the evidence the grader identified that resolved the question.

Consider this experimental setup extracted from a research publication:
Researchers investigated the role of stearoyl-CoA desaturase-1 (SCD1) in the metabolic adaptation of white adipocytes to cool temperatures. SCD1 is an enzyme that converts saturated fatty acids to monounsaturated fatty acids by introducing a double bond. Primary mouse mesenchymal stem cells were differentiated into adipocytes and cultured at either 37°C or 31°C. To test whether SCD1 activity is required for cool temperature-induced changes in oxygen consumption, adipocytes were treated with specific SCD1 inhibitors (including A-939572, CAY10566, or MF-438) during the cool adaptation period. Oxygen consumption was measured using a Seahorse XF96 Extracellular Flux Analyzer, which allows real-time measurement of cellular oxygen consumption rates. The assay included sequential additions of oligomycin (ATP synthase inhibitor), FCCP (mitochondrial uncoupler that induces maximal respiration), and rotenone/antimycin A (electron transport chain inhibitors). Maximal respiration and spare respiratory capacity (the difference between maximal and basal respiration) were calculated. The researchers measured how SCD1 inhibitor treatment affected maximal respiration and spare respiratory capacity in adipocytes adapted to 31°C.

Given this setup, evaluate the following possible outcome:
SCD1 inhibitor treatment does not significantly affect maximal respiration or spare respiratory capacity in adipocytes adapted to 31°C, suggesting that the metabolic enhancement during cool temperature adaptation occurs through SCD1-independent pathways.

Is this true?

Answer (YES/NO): NO